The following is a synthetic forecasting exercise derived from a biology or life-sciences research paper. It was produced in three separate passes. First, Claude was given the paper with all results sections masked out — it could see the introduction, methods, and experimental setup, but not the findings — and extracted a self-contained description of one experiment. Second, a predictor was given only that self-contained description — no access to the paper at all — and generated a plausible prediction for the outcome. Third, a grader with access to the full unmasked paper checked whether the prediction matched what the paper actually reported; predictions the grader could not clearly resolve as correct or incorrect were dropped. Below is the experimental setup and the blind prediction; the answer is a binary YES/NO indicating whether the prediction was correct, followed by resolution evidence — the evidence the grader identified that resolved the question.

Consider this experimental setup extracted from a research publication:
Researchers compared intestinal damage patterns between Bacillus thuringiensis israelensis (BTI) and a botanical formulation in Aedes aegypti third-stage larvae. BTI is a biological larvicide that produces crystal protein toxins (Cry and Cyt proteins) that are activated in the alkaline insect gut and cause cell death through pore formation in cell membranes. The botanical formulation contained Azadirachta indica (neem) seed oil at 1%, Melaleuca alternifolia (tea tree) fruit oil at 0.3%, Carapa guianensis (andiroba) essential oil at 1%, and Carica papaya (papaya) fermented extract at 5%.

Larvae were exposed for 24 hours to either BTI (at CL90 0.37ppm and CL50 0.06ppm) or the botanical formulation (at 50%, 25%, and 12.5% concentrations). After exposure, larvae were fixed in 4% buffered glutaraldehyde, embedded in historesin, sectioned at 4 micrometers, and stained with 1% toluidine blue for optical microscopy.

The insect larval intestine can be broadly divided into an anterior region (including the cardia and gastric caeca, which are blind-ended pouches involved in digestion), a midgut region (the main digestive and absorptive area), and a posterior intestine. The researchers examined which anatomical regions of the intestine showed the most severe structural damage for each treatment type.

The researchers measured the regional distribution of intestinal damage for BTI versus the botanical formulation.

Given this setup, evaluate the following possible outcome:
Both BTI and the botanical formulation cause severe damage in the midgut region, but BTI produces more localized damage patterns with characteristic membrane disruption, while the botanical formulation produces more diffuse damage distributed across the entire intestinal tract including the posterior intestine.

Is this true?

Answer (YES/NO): NO